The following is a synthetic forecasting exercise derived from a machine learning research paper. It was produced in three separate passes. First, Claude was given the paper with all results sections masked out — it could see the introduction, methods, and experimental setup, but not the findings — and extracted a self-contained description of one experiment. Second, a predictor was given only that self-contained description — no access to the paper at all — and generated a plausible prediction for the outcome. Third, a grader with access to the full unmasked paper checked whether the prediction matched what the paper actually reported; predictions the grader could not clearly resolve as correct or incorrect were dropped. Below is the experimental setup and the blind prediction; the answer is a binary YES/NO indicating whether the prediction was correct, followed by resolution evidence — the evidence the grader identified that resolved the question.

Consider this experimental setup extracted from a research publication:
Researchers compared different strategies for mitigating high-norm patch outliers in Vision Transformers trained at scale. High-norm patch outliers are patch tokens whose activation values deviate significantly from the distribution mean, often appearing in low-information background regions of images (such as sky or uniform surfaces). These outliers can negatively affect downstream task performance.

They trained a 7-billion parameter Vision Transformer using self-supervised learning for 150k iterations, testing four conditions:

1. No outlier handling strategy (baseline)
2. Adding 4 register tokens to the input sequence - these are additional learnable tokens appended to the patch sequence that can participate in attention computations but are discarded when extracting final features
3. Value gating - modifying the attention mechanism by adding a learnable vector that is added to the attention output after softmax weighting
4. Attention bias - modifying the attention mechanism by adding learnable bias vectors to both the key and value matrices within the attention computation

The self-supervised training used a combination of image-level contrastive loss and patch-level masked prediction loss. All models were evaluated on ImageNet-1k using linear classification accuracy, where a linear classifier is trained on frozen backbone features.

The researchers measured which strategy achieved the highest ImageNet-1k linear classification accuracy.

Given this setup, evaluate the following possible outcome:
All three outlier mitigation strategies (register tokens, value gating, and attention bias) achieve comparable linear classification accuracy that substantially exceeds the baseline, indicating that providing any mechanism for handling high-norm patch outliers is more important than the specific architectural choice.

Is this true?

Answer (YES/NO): NO